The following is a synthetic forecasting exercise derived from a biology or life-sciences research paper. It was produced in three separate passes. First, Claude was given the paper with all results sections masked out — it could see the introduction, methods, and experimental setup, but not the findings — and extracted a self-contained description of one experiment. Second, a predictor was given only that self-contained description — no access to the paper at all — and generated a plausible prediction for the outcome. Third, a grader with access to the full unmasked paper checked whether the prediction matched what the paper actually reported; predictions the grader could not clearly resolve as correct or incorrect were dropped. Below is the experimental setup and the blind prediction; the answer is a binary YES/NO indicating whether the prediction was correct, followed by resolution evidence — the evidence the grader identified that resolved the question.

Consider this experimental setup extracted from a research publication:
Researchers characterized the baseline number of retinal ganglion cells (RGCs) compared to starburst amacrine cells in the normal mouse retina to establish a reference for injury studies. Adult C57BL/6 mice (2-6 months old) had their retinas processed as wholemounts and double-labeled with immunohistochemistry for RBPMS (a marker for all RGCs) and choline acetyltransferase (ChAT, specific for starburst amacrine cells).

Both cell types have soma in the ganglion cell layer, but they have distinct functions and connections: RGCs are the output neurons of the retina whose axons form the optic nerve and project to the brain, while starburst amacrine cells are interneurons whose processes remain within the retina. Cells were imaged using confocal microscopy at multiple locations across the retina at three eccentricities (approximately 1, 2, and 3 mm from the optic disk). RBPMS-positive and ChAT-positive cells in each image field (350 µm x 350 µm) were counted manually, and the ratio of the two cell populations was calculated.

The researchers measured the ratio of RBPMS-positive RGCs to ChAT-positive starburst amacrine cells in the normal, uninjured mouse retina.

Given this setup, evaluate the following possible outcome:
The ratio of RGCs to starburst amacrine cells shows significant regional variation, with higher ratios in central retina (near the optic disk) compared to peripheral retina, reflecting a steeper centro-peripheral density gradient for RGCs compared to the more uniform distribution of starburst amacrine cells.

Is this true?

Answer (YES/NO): YES